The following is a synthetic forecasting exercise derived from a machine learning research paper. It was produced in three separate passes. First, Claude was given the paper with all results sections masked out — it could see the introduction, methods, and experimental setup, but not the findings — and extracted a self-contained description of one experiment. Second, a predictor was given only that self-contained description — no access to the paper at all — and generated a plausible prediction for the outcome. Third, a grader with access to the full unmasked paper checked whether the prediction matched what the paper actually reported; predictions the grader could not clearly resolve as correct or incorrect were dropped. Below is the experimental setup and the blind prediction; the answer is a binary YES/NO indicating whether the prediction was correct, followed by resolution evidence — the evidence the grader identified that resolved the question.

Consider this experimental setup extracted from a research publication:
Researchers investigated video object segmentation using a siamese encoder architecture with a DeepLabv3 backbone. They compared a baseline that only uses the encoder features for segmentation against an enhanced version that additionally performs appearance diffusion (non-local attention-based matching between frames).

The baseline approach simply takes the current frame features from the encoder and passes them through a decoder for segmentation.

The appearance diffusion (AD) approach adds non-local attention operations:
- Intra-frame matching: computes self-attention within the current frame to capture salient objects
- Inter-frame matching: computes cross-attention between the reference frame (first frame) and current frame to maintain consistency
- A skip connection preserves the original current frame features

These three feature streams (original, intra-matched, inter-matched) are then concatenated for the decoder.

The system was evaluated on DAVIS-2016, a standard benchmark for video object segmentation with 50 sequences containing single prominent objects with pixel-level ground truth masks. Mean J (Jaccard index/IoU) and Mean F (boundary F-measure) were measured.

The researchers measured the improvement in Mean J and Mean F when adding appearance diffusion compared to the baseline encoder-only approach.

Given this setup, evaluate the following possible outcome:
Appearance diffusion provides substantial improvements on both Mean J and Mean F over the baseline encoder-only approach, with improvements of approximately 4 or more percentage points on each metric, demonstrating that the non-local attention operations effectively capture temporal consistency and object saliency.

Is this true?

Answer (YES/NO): NO